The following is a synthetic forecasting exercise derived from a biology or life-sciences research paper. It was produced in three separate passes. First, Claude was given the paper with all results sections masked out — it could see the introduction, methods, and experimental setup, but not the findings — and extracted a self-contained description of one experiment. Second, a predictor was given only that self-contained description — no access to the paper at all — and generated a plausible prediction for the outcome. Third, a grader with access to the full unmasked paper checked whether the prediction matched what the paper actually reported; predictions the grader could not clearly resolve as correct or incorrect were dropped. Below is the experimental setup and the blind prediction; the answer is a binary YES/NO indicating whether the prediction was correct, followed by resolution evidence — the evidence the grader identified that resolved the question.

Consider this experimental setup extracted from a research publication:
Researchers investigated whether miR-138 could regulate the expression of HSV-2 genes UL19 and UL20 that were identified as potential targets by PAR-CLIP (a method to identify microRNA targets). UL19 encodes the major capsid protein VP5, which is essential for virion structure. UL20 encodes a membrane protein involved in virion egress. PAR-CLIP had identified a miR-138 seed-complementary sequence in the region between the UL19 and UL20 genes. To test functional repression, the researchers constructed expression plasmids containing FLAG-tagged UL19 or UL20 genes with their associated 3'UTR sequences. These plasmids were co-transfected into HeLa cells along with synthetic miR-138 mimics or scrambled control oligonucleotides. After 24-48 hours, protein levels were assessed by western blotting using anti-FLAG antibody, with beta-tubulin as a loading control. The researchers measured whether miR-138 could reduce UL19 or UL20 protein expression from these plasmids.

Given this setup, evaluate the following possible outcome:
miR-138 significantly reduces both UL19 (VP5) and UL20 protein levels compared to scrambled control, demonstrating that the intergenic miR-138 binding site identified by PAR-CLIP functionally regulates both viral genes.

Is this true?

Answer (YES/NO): YES